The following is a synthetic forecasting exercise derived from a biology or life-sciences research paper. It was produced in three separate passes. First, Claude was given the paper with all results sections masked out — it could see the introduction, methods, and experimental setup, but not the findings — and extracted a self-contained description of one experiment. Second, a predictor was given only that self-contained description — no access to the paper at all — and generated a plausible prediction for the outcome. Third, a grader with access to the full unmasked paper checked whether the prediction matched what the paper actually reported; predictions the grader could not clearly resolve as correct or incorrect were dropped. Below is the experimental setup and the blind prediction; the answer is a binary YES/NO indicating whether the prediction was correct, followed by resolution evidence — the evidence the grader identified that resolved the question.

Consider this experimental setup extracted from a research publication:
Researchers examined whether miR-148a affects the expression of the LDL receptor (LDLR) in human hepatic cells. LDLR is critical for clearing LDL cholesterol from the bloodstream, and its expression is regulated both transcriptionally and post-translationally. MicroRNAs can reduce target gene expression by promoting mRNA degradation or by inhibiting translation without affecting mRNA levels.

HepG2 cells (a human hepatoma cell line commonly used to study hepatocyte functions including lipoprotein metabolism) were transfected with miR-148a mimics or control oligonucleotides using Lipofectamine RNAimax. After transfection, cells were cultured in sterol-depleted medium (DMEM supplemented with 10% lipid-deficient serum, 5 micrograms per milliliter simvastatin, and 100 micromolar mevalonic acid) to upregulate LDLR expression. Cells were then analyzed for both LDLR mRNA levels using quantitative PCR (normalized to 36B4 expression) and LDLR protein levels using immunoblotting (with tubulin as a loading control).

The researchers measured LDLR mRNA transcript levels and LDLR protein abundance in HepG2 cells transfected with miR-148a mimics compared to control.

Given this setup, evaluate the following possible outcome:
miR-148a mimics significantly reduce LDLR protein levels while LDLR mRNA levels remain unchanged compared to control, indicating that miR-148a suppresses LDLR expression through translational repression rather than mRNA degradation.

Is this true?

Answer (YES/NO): NO